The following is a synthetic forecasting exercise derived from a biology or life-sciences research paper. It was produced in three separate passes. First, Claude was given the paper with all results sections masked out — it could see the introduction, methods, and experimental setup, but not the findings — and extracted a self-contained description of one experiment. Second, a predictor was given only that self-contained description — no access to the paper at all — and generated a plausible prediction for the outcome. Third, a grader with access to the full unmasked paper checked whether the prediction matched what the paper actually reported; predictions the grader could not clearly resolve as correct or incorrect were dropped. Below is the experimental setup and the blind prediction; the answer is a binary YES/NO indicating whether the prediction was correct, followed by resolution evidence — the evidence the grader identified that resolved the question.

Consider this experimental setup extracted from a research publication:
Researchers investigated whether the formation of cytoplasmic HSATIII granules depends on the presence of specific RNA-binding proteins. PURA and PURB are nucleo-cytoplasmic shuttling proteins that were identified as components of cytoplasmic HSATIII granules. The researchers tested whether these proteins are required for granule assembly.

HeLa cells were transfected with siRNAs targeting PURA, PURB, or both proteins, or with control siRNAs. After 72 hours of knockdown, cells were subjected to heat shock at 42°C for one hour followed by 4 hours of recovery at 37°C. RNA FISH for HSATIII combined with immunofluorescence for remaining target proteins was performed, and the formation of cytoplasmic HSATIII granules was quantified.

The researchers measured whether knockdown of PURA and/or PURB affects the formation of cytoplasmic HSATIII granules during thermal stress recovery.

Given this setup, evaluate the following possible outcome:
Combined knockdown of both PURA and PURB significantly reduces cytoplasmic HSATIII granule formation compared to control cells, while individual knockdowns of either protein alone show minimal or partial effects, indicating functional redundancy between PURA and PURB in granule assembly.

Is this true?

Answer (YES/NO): NO